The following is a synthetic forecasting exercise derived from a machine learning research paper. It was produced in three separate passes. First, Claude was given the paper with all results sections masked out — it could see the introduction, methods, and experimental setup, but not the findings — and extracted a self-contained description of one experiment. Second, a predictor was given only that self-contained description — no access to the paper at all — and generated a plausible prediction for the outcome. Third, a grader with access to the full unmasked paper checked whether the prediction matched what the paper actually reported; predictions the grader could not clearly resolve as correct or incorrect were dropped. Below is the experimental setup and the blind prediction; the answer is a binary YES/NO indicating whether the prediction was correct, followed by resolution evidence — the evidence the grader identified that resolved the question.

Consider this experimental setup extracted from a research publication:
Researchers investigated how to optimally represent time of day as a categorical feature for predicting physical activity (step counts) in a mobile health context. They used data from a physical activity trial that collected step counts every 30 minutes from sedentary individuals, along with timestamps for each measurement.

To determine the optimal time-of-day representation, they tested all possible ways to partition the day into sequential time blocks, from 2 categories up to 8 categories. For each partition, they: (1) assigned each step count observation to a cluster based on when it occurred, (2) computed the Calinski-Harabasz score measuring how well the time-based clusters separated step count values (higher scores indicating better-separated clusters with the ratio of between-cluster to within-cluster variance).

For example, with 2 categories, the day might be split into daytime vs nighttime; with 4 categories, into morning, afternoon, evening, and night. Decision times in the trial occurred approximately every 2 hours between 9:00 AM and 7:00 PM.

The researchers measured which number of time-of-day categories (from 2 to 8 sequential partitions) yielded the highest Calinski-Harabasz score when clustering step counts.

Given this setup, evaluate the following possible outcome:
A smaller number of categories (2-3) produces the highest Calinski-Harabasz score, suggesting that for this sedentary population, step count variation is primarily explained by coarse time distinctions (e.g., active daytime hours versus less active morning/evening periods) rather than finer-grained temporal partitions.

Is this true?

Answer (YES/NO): YES